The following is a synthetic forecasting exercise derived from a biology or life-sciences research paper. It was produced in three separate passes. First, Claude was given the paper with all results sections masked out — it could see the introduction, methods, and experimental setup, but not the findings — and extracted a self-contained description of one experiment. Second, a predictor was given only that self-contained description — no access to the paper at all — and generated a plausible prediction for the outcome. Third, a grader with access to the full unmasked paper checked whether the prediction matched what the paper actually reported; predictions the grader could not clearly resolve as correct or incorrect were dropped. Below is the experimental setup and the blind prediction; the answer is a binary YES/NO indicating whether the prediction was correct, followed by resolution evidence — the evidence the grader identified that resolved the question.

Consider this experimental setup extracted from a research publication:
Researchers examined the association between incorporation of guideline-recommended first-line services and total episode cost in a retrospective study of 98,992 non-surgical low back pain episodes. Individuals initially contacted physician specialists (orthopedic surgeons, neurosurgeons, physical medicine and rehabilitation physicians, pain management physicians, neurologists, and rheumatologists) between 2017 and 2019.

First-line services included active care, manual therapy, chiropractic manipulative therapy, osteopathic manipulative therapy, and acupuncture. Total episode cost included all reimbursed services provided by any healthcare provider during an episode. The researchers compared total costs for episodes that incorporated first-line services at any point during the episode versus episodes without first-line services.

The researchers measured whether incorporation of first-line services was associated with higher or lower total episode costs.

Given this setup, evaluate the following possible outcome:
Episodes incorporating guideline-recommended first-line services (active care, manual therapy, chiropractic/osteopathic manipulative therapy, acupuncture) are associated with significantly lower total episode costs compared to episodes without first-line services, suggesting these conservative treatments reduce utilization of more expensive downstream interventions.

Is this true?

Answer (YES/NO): NO